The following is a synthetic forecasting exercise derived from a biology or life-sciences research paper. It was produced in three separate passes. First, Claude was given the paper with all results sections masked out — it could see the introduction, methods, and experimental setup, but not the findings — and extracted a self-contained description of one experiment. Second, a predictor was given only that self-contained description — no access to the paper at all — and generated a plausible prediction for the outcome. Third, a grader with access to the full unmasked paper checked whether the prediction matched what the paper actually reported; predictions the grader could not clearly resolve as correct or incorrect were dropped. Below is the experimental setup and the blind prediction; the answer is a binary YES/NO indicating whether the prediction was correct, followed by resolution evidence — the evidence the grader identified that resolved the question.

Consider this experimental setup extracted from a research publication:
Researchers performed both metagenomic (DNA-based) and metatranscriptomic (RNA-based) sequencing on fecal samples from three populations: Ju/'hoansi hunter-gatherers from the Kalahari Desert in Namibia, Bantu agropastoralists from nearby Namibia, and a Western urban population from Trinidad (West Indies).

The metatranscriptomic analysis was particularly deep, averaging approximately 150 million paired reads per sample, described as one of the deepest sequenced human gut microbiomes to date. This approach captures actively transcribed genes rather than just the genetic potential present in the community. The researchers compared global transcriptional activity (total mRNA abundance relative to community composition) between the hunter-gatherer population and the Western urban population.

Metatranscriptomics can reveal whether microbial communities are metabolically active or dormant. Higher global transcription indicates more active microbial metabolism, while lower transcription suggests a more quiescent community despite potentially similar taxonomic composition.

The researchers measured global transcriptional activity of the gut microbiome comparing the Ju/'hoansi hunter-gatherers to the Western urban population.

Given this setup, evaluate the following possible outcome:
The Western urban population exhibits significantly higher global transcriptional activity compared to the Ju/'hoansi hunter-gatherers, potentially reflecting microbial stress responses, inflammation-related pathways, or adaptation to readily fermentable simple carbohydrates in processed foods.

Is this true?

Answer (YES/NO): NO